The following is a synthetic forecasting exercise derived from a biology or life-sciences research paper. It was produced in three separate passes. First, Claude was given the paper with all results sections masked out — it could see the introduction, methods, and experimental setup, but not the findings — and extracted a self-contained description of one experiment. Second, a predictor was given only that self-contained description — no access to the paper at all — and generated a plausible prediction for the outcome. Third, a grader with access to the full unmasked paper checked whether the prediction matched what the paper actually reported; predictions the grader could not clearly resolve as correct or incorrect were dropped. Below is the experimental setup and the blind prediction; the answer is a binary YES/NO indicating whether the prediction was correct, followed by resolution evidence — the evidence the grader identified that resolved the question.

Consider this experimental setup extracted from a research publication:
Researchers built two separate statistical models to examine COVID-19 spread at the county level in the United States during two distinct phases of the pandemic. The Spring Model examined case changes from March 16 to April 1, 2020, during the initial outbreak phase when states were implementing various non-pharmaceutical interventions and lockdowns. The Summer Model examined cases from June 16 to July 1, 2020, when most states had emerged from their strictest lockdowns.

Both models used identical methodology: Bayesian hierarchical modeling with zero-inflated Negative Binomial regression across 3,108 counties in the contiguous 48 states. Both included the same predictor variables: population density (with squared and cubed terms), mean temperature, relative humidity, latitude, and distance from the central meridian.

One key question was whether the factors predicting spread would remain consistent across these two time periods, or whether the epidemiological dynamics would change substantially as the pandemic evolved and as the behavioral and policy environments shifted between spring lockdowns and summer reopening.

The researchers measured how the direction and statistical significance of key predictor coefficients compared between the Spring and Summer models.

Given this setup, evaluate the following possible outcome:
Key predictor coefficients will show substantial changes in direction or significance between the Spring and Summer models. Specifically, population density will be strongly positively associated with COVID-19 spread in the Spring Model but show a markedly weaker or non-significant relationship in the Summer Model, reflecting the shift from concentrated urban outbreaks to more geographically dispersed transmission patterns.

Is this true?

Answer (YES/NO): NO